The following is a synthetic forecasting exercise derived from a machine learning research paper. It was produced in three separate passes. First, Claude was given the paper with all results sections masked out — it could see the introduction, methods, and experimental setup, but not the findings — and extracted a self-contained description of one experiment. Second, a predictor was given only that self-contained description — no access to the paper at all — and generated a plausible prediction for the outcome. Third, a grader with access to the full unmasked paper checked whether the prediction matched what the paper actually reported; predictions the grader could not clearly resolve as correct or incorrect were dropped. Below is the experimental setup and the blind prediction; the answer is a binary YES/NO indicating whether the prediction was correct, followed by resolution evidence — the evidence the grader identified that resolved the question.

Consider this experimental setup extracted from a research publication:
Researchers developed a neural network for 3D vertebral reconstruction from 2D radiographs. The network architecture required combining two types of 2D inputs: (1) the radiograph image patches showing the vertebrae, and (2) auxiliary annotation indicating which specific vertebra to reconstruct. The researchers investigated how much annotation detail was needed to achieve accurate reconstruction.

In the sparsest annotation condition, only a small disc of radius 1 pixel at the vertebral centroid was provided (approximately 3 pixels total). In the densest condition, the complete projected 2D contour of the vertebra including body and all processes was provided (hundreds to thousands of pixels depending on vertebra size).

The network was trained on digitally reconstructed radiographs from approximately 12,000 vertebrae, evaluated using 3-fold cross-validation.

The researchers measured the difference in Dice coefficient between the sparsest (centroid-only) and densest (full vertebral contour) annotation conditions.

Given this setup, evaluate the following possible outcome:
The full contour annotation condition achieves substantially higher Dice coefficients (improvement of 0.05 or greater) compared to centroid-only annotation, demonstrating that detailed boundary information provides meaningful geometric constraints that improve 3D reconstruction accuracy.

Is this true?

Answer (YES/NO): NO